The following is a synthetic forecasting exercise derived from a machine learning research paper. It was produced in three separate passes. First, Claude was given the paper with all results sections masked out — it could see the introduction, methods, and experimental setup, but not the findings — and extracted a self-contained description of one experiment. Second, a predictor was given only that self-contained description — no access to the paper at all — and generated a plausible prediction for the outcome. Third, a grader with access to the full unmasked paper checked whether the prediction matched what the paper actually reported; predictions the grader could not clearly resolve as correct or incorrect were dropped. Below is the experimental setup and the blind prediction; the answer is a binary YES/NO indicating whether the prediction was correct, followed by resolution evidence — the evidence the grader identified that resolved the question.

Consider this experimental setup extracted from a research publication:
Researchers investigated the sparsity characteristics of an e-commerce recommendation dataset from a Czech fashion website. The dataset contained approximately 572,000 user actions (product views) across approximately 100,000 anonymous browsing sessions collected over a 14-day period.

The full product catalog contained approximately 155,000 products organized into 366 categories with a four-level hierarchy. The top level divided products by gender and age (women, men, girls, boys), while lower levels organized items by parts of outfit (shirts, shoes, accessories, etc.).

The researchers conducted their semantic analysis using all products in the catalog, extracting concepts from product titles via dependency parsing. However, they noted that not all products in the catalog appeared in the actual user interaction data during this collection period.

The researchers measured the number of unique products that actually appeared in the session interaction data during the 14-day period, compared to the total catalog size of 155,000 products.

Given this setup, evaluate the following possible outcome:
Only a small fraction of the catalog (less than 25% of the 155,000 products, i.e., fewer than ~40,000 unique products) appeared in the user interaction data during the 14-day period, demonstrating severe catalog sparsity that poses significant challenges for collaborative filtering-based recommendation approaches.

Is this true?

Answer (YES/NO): YES